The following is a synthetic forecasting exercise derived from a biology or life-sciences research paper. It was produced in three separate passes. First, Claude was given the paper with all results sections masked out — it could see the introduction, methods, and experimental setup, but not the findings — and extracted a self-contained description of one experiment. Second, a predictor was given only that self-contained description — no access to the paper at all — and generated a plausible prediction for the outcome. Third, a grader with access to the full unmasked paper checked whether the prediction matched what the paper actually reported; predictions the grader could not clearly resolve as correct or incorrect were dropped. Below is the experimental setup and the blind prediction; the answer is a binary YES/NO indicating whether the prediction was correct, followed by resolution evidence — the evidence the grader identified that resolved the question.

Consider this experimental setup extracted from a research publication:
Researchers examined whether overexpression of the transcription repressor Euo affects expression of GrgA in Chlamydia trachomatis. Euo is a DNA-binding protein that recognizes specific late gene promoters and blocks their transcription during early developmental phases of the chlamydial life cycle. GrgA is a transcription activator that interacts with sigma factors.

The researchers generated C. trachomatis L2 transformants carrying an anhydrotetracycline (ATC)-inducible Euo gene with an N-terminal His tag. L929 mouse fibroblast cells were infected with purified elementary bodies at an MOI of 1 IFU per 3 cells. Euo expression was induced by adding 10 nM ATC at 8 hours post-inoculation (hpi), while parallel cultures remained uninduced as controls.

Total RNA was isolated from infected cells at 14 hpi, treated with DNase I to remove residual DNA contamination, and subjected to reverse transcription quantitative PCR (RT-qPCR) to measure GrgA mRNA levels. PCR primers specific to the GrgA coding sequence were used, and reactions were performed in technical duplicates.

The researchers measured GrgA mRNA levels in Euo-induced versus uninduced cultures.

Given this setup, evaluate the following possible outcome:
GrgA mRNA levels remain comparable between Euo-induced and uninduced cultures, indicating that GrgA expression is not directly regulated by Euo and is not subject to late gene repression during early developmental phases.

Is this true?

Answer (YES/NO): NO